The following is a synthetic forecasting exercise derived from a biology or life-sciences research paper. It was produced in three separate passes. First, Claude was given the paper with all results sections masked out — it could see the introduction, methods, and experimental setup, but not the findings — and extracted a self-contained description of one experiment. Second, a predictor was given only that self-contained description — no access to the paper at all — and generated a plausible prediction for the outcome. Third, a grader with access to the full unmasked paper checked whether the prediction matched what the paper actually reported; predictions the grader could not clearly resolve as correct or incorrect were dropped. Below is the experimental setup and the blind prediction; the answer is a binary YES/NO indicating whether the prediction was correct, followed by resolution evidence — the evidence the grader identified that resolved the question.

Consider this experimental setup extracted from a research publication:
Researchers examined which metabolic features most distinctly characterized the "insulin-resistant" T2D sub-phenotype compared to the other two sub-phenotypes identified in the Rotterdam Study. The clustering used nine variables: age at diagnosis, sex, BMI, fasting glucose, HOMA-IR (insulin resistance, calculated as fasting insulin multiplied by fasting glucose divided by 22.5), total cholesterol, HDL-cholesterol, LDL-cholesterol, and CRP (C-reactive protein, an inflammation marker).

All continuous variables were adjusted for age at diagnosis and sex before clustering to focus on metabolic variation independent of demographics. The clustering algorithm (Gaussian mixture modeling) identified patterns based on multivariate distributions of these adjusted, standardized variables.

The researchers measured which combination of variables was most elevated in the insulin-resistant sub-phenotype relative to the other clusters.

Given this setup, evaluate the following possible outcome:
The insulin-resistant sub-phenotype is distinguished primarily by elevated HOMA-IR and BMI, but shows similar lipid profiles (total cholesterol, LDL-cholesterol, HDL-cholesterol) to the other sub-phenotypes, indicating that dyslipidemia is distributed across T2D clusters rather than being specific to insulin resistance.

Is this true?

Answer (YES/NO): NO